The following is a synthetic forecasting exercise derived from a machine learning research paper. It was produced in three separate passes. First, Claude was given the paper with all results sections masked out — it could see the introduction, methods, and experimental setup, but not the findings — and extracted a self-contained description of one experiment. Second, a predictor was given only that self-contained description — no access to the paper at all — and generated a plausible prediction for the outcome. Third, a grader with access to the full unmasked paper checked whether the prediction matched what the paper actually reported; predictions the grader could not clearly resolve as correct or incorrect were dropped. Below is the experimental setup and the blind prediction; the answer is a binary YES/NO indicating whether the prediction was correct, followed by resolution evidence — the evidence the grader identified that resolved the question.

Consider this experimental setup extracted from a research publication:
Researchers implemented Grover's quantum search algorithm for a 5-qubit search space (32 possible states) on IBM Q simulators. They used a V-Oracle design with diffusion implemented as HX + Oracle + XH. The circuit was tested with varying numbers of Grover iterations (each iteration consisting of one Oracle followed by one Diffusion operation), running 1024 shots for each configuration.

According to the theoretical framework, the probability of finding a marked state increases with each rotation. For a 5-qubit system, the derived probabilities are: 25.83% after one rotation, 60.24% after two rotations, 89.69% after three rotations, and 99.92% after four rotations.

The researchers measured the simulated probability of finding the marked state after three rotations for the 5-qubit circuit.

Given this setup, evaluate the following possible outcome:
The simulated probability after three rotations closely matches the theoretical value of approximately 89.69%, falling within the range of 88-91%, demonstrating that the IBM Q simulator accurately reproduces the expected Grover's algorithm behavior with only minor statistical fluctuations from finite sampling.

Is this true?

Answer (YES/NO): YES